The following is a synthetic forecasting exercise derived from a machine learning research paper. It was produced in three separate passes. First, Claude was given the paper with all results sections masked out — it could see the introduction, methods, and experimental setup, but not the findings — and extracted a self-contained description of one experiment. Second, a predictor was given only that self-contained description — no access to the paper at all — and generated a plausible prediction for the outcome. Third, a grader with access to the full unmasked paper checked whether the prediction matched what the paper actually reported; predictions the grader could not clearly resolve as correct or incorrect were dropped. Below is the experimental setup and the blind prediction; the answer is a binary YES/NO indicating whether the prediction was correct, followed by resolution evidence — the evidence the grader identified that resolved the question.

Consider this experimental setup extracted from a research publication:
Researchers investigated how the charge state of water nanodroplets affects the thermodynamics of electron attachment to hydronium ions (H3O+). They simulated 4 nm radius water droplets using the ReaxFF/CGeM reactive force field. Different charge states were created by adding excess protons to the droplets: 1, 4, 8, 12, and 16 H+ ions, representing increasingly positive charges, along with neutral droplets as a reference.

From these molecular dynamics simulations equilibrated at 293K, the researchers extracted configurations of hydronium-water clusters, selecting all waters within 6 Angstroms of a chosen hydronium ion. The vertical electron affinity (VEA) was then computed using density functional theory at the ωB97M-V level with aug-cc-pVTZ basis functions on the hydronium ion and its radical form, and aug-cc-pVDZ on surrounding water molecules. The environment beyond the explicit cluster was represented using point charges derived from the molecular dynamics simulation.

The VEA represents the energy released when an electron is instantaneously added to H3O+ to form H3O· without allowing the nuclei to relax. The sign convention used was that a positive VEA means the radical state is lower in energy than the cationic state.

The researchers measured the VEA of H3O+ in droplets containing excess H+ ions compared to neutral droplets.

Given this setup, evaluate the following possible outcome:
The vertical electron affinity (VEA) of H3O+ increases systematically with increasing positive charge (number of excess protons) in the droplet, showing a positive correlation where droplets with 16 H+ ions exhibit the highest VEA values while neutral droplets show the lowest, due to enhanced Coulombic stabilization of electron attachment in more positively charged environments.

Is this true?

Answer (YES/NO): YES